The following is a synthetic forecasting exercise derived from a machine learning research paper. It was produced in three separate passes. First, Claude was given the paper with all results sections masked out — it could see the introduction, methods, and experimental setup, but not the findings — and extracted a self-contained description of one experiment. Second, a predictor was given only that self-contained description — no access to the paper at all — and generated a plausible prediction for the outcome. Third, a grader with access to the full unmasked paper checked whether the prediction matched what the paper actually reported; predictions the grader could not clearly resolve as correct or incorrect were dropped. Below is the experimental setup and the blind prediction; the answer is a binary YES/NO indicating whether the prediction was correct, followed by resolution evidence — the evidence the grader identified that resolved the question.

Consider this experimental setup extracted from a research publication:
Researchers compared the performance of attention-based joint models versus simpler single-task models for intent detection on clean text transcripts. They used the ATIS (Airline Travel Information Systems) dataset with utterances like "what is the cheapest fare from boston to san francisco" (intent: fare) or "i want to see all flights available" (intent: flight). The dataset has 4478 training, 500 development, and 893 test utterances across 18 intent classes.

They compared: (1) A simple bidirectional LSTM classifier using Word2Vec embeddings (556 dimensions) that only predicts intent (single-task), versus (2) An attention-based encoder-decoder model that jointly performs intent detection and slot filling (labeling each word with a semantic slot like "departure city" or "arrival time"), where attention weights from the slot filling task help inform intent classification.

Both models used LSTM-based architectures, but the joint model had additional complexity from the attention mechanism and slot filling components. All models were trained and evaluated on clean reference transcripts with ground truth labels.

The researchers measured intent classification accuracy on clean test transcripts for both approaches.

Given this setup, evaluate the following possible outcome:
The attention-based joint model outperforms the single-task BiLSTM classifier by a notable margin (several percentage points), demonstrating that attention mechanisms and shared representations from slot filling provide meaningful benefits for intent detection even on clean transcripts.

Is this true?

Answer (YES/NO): NO